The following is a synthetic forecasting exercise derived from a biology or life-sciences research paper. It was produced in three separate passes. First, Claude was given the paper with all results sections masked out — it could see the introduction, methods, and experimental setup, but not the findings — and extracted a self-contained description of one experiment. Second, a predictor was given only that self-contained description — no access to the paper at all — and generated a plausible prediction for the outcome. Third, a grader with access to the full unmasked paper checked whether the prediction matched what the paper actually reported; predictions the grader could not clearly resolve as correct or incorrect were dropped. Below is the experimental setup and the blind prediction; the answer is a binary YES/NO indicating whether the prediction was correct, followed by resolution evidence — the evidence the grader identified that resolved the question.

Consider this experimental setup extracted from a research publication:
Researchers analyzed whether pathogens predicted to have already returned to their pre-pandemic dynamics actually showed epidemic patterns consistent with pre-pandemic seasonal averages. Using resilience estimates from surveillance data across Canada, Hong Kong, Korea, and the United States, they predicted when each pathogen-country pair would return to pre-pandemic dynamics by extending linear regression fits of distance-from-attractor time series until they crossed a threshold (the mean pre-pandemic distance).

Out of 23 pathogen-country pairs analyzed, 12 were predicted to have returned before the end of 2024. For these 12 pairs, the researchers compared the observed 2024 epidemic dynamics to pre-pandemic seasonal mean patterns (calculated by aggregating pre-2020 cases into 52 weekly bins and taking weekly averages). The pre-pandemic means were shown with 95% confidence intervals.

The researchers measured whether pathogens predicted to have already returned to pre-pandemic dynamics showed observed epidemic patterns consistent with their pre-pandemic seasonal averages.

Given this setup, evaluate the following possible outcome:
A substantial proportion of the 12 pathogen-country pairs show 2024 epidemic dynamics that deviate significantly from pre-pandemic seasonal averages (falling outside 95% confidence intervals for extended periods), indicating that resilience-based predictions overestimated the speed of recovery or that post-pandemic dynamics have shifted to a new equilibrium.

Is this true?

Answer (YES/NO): NO